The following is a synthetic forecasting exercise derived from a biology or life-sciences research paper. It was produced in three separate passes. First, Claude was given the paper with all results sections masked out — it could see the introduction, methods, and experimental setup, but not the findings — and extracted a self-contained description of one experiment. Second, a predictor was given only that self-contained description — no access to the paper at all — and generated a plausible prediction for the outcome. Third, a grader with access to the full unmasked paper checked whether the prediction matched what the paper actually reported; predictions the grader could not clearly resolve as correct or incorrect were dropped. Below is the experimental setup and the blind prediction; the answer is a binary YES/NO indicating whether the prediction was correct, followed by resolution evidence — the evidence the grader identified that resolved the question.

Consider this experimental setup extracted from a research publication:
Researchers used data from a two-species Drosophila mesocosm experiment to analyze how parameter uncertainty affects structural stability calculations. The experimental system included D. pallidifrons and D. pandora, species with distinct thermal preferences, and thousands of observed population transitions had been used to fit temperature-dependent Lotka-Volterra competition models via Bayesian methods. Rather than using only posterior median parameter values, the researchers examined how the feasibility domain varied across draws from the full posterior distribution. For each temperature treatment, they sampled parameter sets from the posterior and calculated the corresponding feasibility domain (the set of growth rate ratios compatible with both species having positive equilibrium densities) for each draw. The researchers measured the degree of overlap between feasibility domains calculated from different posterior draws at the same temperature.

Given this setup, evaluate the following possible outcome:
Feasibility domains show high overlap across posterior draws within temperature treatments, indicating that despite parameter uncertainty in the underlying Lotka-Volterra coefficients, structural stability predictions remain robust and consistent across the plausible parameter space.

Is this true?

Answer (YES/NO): NO